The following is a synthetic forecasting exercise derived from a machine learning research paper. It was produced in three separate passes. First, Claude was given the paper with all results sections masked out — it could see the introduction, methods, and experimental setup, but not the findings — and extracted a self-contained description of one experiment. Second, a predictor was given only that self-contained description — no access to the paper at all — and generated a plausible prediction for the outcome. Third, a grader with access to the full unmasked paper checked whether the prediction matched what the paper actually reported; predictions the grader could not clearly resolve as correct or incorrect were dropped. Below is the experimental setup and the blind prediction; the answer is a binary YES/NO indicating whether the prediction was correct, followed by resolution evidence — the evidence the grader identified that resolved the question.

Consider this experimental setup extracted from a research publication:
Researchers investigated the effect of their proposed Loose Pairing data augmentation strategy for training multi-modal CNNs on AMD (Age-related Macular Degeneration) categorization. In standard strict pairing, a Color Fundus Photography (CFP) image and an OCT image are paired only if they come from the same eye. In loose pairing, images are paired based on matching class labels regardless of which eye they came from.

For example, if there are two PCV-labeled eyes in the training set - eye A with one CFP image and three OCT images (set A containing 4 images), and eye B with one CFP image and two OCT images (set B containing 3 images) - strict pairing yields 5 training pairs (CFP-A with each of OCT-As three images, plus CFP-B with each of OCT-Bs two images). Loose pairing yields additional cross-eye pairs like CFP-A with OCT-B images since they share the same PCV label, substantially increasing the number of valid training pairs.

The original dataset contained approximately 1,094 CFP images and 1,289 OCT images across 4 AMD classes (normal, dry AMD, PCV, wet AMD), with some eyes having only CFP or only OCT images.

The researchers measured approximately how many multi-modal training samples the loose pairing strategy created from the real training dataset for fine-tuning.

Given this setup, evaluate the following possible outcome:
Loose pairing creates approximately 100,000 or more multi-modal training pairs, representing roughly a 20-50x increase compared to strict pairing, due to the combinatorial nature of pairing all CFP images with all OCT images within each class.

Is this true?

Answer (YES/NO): NO